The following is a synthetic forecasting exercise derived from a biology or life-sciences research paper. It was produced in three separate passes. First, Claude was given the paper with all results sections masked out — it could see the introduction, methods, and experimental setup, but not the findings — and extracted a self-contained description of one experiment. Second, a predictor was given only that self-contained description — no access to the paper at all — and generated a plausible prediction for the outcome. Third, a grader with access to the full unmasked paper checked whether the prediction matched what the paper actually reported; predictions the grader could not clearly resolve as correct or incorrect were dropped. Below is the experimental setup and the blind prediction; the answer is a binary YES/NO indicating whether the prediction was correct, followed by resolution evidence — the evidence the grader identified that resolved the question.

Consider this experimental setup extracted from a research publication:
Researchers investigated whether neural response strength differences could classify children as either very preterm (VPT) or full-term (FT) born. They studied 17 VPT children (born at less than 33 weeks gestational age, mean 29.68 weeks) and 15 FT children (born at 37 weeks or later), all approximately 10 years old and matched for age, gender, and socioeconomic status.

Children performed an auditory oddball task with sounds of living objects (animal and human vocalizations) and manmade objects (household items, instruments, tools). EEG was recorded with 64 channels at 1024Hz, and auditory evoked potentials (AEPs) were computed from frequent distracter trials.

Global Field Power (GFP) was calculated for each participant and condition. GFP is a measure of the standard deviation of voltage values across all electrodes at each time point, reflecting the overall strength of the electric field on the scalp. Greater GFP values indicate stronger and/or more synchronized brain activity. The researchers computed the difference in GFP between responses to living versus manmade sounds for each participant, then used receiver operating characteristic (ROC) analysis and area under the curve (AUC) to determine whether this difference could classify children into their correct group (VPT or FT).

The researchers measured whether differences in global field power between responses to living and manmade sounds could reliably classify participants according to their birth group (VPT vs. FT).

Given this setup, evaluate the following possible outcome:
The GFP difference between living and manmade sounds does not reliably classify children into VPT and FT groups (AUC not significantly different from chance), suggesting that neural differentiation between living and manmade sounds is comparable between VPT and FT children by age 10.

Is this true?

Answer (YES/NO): NO